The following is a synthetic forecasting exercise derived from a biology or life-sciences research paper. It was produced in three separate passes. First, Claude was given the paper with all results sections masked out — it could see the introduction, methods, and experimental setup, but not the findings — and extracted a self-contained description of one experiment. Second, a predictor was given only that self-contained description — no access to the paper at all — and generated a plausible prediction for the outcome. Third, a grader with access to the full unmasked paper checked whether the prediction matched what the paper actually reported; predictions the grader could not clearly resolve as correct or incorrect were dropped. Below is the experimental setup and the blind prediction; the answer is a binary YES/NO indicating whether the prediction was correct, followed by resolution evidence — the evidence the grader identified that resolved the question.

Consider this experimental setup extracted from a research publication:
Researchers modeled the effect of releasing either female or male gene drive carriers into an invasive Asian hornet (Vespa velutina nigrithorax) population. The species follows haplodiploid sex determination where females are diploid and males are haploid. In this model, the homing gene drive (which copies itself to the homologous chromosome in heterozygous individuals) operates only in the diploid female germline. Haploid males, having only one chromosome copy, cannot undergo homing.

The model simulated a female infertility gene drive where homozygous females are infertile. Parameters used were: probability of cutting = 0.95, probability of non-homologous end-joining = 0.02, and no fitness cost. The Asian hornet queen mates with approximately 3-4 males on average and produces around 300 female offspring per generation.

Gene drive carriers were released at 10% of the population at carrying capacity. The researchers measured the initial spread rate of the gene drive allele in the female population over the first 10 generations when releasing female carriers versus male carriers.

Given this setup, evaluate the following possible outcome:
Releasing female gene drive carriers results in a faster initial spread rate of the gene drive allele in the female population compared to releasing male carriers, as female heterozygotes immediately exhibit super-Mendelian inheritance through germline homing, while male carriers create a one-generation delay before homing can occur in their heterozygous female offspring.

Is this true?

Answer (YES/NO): YES